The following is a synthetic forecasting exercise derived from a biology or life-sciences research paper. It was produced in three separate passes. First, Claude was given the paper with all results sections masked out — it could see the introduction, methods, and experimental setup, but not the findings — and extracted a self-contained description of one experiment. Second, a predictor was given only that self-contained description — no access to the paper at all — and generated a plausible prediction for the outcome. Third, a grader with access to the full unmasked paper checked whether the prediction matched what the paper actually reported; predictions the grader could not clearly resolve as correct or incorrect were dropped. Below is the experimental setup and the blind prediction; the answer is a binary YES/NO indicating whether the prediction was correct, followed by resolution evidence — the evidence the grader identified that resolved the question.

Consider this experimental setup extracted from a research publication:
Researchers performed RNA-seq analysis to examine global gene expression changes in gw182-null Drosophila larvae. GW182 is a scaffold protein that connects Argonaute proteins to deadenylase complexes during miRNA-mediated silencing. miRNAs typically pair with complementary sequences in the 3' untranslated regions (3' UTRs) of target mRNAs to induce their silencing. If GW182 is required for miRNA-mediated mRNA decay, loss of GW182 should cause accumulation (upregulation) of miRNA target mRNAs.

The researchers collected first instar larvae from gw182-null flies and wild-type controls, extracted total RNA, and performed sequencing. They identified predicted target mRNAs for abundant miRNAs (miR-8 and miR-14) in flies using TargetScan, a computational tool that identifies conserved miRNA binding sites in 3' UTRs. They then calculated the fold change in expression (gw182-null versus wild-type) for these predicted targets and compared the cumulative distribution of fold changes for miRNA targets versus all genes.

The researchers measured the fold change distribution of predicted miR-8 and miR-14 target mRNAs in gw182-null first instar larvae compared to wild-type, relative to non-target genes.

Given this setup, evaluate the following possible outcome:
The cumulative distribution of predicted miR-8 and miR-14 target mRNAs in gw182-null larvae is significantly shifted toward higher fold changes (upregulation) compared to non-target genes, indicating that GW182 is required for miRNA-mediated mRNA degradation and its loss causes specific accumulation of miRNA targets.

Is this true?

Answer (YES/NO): YES